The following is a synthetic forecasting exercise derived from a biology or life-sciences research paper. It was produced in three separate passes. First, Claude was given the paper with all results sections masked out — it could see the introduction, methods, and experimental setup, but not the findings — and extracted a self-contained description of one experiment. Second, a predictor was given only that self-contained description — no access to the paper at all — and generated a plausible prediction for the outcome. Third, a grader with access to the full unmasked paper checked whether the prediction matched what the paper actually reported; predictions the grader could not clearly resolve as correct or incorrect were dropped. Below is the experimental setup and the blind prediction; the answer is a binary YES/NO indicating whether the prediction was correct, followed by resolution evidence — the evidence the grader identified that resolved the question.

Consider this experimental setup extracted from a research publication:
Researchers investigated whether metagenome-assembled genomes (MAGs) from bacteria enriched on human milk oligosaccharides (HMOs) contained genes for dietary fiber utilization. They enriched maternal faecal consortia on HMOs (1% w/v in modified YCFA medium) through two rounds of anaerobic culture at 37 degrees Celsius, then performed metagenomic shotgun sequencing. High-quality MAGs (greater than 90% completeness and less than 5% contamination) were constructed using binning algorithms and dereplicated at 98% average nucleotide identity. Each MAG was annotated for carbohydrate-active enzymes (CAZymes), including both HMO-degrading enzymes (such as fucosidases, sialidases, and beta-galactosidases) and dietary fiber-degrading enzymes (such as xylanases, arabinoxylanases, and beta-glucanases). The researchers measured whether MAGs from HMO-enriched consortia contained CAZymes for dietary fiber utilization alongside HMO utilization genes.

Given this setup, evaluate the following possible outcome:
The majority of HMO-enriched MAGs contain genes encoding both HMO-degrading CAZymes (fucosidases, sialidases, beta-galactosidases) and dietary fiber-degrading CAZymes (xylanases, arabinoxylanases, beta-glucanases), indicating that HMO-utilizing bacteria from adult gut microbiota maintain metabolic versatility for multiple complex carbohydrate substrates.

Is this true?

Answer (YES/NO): YES